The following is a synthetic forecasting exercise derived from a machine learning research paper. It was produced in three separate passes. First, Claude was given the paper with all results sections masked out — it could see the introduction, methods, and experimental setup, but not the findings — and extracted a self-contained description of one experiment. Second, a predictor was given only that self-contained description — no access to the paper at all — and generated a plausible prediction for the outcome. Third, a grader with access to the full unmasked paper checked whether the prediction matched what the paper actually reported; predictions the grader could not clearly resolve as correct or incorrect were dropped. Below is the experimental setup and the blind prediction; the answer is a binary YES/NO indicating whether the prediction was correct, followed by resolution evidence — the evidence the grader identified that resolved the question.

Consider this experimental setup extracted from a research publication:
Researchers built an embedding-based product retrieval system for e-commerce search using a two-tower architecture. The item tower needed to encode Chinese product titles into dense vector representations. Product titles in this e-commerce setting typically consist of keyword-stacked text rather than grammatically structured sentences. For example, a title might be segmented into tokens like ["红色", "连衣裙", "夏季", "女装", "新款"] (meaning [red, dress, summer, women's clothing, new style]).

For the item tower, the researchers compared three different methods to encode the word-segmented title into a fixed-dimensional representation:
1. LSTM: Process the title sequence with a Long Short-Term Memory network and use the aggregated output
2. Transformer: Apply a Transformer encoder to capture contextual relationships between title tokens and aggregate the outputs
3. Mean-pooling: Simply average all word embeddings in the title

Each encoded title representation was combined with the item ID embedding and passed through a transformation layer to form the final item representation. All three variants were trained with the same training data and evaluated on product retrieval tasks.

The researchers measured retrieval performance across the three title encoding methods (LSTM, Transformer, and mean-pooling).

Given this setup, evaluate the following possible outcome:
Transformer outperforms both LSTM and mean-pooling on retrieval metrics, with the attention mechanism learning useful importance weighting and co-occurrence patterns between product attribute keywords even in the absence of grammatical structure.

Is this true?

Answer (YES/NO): NO